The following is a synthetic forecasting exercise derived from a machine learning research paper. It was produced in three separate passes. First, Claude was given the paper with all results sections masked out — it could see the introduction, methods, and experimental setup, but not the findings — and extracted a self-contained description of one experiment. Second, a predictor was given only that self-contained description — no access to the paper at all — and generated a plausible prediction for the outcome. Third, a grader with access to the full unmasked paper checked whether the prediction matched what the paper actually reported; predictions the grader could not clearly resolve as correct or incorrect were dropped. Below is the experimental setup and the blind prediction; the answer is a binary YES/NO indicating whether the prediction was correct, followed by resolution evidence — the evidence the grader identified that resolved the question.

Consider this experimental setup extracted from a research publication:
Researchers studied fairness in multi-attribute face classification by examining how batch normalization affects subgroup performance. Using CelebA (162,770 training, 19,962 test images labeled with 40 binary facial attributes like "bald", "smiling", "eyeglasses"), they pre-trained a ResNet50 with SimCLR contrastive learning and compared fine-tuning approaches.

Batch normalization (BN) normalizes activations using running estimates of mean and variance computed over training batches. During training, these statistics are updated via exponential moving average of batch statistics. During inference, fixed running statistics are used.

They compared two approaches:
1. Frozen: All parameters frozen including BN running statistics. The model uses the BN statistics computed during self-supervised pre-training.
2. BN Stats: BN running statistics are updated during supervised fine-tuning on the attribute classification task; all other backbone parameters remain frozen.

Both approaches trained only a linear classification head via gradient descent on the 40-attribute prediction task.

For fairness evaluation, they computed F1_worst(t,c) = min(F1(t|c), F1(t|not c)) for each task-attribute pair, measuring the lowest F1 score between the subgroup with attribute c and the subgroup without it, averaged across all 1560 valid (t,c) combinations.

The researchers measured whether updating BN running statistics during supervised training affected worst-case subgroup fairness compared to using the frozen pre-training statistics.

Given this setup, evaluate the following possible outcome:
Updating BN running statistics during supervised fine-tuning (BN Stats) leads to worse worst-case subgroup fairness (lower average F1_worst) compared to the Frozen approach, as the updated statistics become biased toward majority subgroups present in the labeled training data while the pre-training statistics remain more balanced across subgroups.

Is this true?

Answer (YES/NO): NO